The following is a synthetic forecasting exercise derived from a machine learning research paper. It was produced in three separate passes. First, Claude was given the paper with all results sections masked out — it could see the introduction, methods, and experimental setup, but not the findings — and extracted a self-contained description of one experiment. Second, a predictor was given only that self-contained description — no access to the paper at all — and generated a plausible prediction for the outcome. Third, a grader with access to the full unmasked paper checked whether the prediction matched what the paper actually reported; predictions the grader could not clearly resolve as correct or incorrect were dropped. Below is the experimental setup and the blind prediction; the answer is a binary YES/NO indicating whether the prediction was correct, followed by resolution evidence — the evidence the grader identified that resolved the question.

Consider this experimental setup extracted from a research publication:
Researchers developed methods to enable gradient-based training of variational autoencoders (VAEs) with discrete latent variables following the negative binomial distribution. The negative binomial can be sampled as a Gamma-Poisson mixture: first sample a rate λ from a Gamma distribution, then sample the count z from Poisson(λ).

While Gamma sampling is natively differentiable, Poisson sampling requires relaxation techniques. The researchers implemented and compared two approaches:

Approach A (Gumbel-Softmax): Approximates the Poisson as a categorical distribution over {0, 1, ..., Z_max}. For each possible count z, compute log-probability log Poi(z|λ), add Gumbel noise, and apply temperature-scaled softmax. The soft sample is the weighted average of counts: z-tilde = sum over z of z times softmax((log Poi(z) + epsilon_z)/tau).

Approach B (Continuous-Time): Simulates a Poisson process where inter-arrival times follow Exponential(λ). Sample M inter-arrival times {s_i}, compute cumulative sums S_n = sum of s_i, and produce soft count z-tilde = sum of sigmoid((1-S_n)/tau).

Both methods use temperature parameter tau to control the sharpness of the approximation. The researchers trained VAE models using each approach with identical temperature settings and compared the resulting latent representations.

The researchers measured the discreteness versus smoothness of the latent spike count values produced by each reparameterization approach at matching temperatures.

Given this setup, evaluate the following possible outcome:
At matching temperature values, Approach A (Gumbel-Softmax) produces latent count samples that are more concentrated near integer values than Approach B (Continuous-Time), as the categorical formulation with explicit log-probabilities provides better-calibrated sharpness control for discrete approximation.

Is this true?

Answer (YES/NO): YES